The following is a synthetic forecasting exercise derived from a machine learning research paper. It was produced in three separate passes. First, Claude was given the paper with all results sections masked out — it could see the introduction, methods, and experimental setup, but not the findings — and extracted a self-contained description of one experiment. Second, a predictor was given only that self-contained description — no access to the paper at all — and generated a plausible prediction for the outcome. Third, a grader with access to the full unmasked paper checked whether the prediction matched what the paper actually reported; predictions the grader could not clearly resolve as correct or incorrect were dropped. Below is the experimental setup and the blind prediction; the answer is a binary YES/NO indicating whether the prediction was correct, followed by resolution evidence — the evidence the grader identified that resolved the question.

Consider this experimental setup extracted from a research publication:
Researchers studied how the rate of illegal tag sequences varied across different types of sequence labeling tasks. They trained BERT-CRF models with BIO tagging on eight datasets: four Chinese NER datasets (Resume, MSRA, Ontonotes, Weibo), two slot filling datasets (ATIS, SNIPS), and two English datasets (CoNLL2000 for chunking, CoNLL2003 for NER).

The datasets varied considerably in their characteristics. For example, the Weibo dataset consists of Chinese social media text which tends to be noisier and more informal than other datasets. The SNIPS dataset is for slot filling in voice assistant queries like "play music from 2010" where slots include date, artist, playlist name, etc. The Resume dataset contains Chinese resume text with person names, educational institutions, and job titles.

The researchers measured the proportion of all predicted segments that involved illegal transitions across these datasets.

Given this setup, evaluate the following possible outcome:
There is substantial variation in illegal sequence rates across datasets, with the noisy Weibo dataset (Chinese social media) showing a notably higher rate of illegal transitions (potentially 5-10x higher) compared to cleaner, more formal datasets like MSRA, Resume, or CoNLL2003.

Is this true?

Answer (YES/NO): YES